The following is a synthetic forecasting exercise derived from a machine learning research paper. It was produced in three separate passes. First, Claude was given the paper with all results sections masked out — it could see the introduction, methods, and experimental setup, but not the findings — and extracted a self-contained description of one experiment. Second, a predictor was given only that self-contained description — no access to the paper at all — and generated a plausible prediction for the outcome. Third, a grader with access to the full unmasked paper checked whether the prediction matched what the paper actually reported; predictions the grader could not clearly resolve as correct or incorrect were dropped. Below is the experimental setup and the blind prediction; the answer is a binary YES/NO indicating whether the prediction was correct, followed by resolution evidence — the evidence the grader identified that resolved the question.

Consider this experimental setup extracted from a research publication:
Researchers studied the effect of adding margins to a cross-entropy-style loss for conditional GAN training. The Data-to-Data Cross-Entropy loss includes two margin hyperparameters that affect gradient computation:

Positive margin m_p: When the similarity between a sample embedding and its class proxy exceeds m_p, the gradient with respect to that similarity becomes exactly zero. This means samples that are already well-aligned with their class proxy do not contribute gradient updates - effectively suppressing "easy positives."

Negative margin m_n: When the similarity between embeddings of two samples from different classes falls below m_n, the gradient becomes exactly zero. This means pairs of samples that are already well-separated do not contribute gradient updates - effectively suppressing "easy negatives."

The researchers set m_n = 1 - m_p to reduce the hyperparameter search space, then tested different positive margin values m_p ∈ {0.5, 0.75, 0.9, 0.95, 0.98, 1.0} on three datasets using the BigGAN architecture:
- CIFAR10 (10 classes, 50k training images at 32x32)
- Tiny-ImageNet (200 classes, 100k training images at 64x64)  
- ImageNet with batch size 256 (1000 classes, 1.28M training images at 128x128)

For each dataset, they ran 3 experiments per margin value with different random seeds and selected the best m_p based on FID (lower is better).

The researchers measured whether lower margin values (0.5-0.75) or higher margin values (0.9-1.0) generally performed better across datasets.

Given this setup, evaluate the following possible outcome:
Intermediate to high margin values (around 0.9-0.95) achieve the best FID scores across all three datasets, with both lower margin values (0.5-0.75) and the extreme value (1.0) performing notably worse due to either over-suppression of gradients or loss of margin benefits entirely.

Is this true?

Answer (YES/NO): NO